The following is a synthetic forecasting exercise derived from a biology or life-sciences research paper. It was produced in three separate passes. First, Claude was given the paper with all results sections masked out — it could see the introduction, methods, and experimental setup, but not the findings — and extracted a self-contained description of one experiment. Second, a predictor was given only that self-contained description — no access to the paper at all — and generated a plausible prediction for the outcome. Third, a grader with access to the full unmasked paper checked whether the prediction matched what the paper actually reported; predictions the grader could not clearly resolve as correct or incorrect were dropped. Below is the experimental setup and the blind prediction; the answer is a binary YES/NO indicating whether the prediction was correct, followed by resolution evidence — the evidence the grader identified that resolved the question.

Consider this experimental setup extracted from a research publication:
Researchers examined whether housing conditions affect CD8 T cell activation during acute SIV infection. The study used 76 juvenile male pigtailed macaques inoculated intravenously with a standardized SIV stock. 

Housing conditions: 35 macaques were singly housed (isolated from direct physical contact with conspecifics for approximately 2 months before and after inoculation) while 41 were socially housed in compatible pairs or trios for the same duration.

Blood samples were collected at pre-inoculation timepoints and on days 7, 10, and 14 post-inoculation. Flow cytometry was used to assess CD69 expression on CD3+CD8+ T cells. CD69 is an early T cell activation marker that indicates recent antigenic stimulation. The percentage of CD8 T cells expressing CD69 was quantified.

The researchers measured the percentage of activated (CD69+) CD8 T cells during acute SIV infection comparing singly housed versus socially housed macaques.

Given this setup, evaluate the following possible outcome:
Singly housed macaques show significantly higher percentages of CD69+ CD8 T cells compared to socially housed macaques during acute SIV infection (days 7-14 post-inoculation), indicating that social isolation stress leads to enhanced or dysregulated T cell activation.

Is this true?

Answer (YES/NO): YES